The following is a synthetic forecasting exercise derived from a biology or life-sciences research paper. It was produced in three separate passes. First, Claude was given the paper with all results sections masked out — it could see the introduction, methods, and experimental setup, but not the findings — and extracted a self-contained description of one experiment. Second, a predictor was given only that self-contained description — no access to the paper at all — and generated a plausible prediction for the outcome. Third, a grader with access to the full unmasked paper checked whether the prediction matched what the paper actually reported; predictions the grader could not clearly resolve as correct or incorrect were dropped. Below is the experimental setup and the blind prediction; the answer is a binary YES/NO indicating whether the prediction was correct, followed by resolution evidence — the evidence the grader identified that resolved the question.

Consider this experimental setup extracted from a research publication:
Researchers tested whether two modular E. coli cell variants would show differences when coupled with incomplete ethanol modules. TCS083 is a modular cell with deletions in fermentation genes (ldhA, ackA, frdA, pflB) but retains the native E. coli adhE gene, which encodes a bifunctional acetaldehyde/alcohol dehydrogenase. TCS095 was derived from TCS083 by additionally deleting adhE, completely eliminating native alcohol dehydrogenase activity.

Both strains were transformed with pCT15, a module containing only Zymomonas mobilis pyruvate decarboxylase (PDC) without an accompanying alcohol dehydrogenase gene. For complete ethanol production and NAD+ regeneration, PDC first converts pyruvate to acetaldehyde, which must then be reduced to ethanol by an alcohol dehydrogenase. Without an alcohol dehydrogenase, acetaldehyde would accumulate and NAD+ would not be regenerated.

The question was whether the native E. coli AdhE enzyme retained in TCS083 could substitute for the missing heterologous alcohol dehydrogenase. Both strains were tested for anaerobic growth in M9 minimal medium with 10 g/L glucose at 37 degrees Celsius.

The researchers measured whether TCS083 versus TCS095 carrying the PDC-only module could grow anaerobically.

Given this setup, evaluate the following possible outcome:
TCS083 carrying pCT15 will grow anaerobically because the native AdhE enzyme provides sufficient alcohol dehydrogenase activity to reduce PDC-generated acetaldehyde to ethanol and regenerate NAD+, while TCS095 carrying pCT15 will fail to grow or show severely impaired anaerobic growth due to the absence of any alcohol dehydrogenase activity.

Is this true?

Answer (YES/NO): YES